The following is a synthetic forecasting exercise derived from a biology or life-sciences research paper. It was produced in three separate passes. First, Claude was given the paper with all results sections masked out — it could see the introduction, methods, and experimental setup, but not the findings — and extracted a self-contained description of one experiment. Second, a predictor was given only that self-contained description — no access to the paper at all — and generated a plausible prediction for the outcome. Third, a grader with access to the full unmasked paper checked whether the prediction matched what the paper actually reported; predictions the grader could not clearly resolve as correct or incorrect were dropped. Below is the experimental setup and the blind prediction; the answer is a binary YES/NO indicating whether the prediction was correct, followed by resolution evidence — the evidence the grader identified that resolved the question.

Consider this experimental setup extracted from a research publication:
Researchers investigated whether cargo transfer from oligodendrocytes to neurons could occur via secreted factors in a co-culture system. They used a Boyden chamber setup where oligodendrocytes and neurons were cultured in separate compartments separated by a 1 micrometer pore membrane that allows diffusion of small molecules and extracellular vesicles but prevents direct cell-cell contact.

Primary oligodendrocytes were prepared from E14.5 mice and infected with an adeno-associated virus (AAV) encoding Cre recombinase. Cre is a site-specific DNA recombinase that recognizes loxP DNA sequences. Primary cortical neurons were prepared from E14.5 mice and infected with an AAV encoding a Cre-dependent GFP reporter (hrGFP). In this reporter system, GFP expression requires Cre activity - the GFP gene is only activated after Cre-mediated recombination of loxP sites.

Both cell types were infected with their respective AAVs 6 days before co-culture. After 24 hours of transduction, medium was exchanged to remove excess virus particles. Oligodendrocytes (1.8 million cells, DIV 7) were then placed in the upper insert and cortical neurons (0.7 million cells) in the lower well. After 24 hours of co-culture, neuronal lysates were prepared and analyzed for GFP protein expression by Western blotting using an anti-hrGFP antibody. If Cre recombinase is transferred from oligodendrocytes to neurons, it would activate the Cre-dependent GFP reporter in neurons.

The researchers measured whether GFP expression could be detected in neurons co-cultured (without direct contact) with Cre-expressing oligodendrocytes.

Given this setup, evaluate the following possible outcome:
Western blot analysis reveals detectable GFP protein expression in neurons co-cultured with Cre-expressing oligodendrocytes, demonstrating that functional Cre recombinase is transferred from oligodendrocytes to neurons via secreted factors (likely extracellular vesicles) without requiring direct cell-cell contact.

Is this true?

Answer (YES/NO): YES